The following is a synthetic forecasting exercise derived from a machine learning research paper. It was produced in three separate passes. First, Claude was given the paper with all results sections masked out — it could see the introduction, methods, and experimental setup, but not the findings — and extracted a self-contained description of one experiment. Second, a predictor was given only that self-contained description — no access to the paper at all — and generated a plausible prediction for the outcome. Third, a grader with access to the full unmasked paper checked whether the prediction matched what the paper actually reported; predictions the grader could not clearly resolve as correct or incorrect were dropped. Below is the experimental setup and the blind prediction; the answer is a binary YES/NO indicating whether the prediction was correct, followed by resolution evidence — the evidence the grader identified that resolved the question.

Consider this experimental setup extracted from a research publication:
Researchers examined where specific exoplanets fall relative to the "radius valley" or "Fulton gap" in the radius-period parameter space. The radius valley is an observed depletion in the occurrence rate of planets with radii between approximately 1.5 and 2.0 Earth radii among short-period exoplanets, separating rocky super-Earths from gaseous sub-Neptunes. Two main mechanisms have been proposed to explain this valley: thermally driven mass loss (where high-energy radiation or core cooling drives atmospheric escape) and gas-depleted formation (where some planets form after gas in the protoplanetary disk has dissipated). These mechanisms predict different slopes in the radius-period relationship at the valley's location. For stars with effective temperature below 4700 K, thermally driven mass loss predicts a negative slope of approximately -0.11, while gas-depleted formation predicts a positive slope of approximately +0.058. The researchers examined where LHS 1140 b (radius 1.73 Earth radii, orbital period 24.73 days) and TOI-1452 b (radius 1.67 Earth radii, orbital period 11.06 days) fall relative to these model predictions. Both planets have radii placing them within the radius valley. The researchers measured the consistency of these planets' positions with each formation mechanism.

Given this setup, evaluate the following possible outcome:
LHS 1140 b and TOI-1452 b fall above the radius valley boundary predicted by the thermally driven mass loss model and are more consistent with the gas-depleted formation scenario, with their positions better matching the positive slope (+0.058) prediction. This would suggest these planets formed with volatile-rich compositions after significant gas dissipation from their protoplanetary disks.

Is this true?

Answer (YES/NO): NO